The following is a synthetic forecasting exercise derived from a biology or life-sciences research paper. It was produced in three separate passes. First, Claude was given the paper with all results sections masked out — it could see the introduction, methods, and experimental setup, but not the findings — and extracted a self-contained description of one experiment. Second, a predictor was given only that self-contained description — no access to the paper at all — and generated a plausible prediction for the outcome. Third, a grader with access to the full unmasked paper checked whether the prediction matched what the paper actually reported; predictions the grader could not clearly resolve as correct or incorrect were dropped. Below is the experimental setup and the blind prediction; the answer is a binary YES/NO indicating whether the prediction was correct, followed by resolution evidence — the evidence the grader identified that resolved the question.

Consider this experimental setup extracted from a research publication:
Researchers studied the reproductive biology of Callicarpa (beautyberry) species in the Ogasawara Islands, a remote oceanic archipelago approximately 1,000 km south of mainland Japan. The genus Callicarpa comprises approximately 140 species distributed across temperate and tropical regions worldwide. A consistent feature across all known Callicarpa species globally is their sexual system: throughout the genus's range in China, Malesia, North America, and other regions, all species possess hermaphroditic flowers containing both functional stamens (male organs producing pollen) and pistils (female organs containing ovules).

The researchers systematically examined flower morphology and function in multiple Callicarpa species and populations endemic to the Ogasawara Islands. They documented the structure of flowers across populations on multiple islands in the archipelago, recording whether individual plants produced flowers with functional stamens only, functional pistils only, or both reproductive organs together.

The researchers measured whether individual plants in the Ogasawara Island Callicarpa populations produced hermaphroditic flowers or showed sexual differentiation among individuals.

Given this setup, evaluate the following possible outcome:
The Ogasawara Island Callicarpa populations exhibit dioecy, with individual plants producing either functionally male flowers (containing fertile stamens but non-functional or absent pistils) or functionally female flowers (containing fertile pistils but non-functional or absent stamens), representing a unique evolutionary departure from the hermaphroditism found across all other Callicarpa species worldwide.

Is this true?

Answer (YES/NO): YES